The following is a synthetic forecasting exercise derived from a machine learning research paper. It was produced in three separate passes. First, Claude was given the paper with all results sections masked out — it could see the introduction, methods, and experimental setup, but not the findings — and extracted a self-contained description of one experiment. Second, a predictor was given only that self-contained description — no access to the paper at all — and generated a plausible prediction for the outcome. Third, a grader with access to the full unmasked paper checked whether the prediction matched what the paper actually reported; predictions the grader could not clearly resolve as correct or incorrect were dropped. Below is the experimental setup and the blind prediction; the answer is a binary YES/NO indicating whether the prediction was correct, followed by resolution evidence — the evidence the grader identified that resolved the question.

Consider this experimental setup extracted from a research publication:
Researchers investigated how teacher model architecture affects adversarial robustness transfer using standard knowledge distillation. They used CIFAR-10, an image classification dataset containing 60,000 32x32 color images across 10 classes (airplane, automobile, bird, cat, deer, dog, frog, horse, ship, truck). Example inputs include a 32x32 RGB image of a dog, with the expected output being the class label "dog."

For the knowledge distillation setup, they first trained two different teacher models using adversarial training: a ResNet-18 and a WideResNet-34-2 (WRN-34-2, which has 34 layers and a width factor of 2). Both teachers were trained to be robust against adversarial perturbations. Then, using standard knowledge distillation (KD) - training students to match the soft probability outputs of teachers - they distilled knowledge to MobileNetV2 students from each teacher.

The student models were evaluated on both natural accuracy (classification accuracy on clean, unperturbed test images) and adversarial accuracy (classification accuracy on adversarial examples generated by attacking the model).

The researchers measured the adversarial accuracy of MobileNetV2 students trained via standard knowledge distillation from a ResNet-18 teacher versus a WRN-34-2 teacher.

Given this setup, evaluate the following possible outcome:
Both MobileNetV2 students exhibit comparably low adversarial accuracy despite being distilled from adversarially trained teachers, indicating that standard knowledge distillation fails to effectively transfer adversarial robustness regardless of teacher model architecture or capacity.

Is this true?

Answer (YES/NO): NO